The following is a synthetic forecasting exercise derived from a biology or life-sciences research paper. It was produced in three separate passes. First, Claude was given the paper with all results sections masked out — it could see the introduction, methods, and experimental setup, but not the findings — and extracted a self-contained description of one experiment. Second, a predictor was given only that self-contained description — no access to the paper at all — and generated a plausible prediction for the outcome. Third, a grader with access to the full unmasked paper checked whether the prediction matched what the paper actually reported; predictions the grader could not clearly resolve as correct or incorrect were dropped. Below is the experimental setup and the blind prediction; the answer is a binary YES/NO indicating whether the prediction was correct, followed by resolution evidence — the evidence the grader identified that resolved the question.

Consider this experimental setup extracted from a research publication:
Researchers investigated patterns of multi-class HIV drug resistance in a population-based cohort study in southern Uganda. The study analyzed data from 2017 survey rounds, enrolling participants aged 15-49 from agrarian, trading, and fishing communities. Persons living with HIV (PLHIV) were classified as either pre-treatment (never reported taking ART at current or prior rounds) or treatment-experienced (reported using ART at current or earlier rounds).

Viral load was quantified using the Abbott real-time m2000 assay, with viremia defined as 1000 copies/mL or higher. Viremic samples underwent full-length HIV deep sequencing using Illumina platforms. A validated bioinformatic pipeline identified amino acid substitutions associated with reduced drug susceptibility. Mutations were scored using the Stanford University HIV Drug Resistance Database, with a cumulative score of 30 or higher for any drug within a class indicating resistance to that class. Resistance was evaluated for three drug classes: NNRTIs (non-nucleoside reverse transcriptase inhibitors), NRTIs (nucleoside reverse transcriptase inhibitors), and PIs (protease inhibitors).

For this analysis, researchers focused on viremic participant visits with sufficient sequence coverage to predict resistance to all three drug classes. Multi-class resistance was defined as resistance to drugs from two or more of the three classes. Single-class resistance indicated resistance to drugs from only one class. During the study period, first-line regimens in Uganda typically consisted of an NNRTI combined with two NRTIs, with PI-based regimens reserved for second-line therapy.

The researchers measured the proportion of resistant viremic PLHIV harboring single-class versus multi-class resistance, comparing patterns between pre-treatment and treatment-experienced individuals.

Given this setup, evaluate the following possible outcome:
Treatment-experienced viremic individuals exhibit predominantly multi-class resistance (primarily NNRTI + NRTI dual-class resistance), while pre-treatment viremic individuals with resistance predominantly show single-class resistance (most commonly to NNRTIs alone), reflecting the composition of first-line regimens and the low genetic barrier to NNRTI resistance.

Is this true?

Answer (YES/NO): YES